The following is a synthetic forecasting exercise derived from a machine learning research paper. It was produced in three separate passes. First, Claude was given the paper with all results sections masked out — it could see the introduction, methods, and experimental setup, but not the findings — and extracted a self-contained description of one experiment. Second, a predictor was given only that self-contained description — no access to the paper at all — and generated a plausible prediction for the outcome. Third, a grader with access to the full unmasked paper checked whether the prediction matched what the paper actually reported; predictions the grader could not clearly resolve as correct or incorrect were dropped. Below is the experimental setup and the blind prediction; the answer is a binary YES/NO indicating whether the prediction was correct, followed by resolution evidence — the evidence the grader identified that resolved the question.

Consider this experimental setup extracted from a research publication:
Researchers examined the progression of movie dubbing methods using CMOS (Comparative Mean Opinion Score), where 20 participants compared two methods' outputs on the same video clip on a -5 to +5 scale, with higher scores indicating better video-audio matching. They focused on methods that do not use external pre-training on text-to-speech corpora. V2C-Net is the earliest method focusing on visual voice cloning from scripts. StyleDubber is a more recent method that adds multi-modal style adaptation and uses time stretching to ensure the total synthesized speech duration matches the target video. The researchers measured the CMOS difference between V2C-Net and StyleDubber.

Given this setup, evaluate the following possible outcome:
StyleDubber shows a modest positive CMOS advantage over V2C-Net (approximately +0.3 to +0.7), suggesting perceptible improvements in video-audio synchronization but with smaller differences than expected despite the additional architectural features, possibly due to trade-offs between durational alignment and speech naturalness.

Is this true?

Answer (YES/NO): NO